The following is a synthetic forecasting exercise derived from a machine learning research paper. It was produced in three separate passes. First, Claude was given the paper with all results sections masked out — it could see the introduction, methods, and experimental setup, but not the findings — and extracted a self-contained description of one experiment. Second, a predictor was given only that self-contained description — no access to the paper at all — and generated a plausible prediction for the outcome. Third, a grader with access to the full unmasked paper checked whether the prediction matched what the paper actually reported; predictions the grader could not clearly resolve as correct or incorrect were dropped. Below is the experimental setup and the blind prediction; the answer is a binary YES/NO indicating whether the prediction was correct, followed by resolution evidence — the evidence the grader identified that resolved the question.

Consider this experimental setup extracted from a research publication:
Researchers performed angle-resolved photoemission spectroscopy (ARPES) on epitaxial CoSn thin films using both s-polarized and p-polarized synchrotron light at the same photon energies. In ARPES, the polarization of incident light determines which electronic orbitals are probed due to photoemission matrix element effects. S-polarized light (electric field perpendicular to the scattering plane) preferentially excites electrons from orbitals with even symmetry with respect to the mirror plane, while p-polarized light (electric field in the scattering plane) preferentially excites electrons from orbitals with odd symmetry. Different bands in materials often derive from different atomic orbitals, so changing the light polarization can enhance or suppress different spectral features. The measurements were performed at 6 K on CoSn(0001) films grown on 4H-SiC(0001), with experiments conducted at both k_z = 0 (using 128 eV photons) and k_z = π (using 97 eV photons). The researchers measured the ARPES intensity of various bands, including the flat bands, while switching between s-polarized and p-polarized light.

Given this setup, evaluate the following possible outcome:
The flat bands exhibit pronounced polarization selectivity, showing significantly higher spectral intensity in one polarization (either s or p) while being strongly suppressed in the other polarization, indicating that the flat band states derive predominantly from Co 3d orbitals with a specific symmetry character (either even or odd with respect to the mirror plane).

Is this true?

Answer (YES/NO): YES